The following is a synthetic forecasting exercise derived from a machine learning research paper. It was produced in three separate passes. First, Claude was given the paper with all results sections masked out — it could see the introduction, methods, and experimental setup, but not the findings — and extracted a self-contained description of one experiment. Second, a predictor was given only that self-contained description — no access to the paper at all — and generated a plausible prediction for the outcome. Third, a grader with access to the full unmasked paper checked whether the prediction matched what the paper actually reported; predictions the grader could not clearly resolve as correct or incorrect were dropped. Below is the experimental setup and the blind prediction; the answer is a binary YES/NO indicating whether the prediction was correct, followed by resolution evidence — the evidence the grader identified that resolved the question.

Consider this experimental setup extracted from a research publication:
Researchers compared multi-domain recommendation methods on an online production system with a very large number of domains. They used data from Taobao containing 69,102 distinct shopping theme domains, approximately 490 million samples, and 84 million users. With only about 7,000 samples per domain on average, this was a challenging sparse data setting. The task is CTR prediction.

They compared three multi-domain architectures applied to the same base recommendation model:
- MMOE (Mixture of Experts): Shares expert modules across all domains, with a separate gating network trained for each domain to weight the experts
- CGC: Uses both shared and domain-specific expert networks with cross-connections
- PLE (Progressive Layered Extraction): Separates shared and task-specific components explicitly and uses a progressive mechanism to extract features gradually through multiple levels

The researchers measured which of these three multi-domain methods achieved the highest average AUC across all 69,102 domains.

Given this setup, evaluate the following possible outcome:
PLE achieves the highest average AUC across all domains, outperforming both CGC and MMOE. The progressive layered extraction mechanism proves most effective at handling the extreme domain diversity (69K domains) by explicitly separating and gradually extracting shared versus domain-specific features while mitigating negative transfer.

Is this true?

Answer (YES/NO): YES